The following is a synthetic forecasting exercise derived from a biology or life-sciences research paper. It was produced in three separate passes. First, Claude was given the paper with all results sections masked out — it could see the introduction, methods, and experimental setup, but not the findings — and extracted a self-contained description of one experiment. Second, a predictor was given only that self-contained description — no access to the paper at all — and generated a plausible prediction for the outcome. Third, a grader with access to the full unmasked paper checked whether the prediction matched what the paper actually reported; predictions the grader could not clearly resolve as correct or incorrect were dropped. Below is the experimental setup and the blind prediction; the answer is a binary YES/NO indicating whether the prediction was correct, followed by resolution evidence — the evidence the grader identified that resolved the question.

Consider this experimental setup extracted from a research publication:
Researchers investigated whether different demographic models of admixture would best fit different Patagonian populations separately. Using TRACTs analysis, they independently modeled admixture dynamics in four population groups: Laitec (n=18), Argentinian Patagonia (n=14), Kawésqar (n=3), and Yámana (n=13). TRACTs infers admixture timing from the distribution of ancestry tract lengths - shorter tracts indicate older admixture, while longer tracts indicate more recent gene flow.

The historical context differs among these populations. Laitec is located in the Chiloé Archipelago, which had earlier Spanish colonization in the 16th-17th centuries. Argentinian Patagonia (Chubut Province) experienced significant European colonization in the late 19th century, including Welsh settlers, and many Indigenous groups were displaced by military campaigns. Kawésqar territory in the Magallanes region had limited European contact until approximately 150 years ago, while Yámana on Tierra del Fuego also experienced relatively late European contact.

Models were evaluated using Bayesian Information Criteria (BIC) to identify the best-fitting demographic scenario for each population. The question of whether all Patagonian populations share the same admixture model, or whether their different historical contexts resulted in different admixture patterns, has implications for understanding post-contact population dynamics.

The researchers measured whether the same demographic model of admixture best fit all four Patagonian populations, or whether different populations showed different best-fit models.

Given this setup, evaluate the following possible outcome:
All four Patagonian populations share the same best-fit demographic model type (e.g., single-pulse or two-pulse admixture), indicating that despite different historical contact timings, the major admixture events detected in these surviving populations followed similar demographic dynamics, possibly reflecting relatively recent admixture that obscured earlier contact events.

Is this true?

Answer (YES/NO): NO